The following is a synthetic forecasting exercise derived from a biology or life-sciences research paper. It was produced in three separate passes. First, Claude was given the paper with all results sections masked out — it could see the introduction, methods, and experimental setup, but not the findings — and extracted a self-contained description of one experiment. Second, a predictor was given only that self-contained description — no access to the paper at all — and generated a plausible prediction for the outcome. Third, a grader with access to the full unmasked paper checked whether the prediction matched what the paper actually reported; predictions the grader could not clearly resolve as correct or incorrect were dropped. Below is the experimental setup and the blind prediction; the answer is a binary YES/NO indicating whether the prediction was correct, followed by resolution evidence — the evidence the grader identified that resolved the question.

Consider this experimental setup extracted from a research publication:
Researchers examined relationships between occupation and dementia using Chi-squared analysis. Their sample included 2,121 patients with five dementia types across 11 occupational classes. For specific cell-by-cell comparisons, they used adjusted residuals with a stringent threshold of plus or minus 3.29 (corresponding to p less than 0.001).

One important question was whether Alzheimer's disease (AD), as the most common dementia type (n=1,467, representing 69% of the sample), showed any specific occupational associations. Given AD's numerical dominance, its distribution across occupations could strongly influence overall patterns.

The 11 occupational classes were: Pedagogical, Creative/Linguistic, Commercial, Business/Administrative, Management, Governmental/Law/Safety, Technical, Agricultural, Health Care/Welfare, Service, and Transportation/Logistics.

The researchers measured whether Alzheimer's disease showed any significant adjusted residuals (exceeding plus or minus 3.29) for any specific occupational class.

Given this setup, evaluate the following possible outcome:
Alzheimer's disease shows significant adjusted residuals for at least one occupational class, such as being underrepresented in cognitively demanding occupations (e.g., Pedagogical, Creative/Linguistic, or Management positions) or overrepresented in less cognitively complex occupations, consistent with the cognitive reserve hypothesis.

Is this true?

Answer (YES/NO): NO